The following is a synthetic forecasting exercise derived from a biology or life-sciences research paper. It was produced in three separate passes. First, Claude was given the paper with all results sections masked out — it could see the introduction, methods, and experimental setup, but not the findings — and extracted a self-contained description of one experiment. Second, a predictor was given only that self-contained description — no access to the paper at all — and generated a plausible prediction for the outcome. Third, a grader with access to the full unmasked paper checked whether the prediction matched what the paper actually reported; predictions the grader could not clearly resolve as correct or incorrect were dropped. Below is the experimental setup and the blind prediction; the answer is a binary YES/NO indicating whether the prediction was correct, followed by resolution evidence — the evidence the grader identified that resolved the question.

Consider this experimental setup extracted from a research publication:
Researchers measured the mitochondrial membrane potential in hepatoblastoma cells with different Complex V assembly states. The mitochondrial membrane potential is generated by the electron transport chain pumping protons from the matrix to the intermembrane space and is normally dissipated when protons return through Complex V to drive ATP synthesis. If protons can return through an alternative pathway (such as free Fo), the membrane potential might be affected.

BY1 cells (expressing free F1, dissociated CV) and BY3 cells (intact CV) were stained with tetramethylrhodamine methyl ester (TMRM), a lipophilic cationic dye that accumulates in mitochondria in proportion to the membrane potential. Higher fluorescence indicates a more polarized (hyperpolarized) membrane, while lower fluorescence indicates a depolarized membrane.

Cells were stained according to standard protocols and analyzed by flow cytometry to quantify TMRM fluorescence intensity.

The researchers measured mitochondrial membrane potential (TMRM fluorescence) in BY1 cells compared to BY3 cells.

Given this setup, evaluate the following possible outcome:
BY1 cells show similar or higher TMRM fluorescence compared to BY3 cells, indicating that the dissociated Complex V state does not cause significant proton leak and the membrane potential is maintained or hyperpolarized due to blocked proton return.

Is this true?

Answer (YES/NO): NO